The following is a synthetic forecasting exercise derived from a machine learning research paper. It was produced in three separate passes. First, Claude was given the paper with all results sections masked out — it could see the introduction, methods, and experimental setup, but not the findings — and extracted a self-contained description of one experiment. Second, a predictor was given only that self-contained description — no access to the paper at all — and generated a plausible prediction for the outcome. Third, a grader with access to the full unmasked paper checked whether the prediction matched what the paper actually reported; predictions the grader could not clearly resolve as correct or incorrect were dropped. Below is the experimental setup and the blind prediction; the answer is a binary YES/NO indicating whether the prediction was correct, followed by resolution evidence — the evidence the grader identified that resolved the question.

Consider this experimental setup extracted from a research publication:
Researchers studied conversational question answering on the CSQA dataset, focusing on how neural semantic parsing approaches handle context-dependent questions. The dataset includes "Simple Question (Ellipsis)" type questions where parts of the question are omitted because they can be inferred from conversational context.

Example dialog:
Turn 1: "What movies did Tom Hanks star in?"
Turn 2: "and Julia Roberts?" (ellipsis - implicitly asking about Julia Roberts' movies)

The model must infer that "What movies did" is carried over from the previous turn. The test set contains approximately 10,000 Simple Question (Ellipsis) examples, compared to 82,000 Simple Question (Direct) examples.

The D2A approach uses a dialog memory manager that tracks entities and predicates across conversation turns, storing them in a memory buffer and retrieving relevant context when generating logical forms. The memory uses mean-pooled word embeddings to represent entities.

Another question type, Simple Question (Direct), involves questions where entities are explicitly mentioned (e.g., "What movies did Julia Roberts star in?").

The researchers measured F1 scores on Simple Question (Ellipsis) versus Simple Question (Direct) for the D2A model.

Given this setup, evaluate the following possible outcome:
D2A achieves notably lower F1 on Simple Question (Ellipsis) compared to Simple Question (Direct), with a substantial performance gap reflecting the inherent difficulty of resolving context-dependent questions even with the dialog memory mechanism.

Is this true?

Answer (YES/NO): NO